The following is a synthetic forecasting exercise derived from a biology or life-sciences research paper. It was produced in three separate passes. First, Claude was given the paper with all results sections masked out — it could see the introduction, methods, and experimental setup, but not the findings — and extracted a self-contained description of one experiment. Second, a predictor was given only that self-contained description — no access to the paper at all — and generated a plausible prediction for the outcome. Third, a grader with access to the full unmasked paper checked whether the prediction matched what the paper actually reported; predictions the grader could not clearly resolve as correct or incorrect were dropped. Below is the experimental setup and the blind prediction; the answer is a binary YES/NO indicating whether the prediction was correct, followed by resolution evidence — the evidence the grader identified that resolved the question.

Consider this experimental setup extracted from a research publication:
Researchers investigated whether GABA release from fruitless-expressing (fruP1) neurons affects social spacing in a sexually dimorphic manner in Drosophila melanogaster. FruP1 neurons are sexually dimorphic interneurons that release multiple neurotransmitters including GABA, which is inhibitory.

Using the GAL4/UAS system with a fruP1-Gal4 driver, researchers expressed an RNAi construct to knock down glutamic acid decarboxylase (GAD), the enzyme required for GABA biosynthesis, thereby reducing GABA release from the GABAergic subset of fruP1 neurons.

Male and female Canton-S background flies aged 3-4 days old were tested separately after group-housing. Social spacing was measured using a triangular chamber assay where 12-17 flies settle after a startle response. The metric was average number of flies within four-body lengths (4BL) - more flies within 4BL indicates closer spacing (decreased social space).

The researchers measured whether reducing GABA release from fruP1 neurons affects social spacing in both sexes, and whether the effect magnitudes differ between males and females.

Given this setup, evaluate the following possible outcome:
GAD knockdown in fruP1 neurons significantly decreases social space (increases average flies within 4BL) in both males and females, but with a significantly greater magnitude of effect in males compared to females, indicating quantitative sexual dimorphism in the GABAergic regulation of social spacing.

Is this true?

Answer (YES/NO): NO